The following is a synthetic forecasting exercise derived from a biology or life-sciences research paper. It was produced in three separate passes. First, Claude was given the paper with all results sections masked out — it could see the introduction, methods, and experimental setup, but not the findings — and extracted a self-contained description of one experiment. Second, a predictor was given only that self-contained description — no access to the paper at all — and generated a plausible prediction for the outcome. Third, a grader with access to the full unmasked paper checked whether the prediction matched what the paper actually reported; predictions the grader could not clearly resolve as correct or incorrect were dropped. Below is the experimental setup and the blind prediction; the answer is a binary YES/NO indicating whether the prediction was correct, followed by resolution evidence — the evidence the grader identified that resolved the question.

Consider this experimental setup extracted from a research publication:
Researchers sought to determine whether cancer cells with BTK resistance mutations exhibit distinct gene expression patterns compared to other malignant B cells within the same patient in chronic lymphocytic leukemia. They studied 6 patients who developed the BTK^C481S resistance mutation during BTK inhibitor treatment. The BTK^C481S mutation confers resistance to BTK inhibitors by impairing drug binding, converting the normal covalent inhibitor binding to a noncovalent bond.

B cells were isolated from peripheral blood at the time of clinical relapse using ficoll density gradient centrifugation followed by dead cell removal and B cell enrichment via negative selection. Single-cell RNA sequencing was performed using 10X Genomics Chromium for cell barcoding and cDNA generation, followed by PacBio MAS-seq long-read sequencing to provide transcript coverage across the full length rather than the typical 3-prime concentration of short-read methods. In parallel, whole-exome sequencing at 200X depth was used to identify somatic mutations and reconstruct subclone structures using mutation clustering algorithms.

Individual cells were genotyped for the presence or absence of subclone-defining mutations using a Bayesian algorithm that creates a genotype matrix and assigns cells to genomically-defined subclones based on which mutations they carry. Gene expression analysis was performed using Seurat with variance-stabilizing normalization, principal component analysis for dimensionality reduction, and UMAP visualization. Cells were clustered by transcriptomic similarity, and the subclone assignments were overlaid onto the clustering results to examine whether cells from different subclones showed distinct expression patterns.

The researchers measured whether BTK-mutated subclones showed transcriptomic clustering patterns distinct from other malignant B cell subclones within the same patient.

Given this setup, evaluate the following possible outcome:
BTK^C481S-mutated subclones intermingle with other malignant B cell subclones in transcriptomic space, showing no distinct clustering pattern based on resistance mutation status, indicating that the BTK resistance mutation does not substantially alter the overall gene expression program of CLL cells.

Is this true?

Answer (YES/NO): NO